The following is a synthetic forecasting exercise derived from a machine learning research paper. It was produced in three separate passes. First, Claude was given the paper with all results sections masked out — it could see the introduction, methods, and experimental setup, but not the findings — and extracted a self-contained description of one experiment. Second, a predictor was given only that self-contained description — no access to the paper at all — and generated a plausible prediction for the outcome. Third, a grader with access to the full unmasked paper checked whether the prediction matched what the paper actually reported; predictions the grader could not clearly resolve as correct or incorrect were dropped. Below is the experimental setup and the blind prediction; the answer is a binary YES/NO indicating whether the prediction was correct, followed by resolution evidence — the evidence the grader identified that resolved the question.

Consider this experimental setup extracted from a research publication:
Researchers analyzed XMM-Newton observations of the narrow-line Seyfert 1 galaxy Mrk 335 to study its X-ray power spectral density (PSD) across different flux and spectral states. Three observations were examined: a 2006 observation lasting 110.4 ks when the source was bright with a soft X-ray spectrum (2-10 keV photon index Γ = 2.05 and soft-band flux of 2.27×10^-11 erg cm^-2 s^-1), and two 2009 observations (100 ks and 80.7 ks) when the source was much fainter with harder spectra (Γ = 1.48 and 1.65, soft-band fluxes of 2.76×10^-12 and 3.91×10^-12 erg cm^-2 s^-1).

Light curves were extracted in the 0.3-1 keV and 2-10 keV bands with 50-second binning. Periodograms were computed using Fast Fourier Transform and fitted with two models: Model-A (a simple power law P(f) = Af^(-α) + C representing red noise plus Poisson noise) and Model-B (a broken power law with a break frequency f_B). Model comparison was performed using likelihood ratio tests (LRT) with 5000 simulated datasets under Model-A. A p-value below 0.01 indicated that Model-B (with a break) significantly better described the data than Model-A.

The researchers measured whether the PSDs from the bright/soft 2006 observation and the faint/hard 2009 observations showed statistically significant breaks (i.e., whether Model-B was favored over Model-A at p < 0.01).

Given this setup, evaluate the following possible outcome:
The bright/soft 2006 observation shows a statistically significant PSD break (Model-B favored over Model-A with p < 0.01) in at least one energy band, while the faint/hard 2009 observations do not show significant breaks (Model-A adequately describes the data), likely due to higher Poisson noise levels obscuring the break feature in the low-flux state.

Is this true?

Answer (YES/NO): YES